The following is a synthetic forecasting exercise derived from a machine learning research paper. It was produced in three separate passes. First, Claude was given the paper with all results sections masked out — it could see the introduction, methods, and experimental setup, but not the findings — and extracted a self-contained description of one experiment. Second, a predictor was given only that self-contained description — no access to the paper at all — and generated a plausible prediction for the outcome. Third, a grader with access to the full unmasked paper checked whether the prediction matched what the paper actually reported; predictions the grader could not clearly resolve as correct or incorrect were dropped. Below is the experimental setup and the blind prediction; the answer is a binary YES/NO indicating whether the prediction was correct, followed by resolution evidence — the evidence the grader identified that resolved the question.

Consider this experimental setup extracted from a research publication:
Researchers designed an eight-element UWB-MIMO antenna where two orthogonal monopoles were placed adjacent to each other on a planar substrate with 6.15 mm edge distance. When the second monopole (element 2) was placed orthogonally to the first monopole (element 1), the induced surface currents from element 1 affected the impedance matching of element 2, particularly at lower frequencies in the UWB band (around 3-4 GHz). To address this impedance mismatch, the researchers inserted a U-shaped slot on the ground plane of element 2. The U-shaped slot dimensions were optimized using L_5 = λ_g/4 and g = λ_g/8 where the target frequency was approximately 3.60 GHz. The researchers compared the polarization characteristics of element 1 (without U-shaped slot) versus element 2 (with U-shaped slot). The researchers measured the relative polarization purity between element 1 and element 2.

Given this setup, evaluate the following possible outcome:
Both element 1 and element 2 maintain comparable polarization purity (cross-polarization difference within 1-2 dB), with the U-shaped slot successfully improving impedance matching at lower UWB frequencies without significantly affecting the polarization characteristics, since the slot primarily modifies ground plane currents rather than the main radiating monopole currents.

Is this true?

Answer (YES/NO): NO